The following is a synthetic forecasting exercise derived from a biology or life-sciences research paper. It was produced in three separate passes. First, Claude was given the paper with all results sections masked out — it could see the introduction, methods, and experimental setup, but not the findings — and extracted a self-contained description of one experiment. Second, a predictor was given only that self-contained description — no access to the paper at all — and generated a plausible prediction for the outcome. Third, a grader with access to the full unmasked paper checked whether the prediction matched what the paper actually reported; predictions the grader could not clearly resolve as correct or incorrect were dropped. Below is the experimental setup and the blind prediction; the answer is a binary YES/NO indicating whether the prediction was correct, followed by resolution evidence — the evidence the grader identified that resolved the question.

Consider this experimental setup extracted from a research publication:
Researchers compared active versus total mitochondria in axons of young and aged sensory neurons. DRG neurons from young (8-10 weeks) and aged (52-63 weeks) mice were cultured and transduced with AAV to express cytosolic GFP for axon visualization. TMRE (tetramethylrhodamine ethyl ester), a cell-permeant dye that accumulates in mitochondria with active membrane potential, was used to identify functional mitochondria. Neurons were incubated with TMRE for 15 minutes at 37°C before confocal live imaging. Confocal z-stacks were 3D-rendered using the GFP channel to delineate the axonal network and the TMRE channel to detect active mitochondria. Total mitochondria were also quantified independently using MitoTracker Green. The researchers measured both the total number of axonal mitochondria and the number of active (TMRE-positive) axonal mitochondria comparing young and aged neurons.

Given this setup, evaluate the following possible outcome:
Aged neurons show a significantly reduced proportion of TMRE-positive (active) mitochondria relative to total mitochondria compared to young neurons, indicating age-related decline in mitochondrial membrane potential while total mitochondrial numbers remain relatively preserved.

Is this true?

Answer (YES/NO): YES